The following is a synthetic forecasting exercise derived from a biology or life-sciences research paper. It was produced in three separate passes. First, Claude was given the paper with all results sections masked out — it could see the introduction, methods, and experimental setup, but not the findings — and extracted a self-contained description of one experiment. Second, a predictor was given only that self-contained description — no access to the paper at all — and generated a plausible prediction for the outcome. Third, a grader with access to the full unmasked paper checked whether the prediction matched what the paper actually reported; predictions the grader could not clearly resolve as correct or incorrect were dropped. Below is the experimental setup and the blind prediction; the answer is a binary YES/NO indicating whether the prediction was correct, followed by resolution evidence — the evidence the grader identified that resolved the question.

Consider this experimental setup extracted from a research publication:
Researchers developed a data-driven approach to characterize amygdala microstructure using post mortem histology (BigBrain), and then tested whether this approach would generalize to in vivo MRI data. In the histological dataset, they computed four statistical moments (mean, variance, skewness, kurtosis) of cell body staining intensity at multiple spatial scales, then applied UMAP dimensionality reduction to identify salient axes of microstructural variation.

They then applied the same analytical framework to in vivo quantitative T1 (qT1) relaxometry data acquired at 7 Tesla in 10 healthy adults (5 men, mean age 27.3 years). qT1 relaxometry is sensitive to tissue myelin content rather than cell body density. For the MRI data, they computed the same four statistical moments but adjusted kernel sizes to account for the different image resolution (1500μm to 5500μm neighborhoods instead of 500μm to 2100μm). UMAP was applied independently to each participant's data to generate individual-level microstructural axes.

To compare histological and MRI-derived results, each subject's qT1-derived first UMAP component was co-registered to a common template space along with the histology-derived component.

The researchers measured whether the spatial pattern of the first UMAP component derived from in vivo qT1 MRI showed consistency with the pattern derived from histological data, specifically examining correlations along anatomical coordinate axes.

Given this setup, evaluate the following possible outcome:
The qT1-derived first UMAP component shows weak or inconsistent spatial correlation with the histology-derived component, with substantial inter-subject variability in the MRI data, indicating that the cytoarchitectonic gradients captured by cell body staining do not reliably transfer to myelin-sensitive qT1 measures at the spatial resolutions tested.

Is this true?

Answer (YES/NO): NO